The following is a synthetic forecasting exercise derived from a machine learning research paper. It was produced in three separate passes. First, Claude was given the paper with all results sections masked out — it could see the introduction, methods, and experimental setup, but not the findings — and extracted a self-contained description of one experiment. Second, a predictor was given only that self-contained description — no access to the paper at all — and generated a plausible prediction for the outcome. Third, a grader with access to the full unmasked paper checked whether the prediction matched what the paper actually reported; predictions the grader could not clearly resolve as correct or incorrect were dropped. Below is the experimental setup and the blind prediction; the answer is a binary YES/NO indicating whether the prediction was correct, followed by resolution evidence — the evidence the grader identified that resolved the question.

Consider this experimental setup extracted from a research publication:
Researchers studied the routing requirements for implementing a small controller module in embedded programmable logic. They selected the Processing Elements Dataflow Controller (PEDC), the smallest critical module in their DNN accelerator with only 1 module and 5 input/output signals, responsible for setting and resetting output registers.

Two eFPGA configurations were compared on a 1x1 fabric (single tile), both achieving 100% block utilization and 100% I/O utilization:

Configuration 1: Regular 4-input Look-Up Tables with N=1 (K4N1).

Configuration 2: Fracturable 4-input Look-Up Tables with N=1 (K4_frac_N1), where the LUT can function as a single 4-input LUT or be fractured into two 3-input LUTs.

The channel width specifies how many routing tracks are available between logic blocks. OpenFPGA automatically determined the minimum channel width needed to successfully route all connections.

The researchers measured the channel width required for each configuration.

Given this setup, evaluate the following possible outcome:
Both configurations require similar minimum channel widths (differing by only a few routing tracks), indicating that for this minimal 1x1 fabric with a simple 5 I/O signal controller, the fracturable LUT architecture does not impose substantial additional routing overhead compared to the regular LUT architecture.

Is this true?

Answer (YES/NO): NO